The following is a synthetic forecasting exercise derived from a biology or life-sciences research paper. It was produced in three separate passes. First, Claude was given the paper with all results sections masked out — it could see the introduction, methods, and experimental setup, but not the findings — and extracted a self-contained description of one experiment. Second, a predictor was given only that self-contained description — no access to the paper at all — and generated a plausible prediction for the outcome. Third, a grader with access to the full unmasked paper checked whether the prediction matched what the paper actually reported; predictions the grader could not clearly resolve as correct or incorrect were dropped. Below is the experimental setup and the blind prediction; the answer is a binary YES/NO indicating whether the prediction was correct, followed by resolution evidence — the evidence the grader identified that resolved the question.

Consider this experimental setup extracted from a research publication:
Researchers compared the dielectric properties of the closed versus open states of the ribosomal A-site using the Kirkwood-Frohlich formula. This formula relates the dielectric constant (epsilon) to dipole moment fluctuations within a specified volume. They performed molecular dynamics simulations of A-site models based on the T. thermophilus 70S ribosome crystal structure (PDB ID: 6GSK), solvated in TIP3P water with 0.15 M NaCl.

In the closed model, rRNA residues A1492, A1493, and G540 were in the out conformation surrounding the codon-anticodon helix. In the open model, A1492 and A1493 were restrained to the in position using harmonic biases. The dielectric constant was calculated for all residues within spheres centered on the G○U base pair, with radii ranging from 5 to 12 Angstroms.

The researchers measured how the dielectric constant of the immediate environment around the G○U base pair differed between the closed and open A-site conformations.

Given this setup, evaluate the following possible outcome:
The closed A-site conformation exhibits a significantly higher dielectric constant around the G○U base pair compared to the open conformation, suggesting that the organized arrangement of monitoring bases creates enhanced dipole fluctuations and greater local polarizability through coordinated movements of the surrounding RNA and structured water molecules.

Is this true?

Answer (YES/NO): NO